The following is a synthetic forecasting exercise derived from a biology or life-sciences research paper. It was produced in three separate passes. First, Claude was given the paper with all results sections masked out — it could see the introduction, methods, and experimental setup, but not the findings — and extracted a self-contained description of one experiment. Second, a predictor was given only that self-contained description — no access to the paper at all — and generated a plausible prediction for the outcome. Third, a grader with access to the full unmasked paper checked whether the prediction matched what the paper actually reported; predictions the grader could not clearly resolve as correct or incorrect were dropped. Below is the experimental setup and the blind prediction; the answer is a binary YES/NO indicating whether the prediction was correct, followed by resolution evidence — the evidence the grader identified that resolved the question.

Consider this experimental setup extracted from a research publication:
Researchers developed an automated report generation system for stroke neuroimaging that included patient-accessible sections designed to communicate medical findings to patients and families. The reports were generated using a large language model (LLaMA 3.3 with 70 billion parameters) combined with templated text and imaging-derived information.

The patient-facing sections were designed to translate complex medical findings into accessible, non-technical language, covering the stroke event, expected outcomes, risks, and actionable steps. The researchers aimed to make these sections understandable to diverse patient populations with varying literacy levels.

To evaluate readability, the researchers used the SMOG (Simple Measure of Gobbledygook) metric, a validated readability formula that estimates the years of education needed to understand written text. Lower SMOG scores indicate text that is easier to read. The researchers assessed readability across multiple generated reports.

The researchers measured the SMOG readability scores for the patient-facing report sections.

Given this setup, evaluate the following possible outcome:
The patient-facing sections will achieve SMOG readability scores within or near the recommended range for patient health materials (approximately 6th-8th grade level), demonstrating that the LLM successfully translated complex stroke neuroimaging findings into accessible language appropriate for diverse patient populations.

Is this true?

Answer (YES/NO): YES